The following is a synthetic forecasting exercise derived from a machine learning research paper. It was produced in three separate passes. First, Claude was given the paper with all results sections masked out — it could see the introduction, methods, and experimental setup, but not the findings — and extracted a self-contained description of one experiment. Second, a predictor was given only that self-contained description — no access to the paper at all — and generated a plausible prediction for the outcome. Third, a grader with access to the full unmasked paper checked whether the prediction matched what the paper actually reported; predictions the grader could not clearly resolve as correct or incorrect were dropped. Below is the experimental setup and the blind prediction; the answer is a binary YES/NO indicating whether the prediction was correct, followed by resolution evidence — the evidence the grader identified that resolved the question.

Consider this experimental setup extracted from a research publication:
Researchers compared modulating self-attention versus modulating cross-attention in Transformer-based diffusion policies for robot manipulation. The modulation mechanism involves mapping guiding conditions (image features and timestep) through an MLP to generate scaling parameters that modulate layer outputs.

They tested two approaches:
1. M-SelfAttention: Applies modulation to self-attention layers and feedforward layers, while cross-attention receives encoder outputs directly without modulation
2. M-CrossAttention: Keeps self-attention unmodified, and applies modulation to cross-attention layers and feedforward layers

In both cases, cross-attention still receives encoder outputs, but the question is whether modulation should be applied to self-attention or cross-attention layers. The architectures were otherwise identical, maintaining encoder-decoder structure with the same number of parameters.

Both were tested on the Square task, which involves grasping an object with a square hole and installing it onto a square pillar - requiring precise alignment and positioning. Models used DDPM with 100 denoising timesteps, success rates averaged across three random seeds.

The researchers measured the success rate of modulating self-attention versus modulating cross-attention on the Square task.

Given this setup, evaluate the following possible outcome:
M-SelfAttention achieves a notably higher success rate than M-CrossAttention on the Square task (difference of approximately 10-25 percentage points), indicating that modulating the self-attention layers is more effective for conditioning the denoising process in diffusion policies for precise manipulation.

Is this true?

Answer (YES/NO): NO